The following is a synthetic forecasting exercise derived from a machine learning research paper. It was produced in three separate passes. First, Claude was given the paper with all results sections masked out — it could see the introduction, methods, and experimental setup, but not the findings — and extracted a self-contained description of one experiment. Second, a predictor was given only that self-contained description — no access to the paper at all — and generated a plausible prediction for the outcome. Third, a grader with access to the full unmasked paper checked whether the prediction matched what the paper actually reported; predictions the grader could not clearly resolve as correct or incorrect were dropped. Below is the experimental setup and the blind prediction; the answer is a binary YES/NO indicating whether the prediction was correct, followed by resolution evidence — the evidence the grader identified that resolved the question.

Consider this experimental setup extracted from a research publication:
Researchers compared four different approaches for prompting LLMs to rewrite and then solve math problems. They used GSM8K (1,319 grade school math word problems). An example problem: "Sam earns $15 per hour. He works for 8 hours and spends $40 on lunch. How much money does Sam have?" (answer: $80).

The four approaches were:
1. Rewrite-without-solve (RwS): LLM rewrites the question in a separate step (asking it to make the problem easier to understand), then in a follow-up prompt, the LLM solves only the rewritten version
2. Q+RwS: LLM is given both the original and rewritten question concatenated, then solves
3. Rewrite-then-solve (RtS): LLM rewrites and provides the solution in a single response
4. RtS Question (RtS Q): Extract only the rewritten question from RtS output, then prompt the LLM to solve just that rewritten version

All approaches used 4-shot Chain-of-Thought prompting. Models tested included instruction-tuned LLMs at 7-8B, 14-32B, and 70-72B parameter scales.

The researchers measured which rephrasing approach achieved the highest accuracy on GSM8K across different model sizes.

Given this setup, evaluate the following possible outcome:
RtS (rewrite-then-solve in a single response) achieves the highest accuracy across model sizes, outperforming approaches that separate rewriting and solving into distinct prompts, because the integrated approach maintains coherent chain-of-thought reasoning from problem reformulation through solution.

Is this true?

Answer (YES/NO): NO